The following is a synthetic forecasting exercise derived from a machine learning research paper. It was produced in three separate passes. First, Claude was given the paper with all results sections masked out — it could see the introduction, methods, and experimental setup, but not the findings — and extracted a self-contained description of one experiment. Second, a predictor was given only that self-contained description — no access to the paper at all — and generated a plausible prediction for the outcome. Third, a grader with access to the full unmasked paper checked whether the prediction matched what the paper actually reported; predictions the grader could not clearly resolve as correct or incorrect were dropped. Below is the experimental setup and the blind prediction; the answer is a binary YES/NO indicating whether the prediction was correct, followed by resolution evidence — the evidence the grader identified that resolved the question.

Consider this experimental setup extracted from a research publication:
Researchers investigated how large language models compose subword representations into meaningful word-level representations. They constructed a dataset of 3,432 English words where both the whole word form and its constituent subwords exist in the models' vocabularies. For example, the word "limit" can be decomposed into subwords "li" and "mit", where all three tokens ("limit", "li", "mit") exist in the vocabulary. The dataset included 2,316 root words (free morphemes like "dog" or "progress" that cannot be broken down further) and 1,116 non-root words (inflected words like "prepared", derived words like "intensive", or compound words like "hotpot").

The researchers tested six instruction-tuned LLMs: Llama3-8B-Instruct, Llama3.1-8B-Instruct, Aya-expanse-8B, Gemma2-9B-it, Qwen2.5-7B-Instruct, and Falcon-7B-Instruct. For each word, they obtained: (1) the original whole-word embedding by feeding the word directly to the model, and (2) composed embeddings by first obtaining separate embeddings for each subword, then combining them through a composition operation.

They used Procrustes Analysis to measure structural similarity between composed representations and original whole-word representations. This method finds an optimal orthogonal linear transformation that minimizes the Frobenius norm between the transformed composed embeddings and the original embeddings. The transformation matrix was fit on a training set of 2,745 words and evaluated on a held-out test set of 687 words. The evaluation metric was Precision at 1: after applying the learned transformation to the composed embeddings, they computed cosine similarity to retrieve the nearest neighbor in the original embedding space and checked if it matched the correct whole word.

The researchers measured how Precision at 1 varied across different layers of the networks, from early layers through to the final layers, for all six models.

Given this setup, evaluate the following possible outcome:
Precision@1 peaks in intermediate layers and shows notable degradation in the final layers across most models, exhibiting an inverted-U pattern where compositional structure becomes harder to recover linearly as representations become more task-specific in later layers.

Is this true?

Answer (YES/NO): NO